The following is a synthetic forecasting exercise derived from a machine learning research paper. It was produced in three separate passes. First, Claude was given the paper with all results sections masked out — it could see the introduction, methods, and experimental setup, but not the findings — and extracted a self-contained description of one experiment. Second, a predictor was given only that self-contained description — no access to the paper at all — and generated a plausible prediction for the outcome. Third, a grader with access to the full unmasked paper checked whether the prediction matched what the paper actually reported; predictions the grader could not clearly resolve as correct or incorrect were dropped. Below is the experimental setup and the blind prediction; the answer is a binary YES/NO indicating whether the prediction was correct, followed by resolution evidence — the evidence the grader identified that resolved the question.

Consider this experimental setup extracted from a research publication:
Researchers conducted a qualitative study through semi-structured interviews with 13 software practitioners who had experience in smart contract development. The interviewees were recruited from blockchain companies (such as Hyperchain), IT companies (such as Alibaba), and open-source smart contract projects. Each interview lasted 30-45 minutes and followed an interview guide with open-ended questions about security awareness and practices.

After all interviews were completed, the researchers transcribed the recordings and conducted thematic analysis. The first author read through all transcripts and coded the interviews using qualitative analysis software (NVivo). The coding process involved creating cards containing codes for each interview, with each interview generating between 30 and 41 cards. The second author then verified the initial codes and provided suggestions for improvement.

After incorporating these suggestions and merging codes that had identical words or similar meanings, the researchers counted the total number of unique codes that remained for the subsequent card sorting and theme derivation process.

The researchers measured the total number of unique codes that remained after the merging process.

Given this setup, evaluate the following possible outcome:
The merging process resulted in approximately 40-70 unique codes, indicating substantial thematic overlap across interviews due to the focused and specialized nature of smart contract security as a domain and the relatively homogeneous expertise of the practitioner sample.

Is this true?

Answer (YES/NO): NO